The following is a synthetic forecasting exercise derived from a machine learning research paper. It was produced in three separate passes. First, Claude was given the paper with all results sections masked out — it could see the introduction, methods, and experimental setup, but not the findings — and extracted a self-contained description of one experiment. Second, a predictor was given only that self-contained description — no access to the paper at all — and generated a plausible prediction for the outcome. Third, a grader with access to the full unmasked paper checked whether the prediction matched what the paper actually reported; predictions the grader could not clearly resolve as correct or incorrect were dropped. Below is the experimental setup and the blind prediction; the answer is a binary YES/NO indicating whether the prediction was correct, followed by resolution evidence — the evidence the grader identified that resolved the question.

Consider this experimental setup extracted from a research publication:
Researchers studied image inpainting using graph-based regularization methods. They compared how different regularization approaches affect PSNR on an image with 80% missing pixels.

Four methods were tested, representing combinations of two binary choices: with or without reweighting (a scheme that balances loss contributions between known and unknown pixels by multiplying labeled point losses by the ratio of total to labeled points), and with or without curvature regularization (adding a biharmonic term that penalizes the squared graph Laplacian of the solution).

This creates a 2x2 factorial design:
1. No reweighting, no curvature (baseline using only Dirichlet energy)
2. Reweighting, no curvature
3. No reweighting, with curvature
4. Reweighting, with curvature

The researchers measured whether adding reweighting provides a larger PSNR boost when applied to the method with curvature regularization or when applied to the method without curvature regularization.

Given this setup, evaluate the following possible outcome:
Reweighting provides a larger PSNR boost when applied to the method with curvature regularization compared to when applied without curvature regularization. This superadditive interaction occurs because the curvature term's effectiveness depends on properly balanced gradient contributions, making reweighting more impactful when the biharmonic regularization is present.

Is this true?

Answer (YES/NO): NO